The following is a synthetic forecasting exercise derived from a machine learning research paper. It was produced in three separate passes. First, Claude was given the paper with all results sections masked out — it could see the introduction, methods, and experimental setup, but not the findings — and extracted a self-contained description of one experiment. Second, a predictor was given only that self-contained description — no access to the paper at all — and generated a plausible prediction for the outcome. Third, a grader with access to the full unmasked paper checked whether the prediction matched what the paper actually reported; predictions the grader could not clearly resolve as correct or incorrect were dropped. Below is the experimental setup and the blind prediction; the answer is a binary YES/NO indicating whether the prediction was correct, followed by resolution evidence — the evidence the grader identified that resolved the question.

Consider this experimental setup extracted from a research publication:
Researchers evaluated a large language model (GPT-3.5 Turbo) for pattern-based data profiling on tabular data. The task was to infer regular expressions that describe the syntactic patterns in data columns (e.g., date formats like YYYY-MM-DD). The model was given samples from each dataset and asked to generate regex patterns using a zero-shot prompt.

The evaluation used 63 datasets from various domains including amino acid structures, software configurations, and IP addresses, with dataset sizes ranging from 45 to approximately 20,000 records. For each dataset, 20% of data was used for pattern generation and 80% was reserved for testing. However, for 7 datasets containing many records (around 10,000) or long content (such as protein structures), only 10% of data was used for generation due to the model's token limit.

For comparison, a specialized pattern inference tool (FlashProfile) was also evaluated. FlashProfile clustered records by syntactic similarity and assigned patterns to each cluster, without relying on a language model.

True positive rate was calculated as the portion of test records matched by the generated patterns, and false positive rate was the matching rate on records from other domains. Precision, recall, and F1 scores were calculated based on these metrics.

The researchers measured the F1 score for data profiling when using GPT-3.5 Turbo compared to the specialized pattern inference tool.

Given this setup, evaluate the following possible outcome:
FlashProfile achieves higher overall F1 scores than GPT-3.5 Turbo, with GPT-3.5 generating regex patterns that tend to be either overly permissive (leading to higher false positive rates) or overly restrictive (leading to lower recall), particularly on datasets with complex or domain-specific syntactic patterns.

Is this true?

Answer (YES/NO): YES